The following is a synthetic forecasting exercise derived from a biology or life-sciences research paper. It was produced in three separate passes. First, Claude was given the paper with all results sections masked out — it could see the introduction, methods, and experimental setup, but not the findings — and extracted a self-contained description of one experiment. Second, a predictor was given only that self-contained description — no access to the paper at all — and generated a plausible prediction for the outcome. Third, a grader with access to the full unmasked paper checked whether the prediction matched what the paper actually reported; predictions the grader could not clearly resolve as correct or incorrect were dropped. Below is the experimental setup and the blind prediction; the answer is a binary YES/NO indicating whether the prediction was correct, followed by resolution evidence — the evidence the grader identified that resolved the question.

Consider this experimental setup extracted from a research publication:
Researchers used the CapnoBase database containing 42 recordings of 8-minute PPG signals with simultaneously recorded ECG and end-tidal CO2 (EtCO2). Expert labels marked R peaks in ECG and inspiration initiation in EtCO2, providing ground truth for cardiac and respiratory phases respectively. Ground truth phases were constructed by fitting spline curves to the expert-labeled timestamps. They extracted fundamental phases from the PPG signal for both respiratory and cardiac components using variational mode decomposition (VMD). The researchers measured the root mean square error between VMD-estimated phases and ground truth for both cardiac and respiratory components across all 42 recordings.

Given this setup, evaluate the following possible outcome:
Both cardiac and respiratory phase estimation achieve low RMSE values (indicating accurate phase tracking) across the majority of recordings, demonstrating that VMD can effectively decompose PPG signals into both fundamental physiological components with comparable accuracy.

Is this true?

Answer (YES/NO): NO